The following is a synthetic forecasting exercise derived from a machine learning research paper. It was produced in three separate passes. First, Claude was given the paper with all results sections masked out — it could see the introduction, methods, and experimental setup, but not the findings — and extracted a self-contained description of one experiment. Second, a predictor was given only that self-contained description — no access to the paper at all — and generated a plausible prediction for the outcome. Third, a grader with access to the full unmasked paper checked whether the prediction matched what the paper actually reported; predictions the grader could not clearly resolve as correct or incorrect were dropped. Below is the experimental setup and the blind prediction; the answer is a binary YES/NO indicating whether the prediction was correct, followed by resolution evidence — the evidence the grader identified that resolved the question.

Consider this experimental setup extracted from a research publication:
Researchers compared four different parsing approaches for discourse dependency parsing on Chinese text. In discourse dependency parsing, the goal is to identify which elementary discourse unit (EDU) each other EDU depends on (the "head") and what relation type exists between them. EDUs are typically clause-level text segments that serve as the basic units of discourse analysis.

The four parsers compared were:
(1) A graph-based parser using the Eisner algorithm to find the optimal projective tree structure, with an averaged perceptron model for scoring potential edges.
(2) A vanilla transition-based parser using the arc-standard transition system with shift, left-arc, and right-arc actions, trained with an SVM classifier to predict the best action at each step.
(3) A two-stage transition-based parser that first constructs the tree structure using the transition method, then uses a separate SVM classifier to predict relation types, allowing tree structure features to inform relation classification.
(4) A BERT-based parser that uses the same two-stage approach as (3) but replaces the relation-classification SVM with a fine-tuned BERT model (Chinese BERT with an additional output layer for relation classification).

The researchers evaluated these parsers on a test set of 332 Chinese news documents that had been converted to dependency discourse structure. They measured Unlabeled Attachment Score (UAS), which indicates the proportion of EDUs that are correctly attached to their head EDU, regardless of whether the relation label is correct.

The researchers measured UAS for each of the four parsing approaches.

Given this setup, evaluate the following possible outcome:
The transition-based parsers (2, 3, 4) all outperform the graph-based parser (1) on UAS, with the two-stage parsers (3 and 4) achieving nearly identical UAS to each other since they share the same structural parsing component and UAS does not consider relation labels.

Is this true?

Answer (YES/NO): YES